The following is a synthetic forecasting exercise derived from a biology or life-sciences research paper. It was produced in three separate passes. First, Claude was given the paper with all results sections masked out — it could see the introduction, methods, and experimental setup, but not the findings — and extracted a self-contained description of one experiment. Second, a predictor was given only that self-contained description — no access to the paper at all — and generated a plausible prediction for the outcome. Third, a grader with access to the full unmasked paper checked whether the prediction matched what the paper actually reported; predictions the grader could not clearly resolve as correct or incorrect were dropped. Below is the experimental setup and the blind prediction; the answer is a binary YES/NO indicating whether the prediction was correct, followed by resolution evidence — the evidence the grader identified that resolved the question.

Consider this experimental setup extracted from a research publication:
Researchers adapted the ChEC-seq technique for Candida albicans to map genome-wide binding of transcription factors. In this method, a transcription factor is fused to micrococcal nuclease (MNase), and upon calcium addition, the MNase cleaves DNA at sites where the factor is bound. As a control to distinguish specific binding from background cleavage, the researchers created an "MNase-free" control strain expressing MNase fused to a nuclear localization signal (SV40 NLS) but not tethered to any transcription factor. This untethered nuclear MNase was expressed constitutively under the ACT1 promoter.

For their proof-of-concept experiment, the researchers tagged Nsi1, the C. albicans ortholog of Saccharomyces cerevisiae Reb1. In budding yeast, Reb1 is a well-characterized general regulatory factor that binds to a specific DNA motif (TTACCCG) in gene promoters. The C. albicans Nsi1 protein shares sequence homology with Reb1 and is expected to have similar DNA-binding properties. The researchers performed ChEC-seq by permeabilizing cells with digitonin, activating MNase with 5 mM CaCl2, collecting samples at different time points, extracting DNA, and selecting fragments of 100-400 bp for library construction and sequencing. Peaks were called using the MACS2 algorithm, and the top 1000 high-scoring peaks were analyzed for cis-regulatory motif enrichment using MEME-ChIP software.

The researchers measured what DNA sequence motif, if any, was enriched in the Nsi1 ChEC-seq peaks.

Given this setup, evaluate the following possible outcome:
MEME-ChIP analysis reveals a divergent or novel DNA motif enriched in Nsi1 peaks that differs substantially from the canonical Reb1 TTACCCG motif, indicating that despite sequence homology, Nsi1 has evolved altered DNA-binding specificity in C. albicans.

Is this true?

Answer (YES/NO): NO